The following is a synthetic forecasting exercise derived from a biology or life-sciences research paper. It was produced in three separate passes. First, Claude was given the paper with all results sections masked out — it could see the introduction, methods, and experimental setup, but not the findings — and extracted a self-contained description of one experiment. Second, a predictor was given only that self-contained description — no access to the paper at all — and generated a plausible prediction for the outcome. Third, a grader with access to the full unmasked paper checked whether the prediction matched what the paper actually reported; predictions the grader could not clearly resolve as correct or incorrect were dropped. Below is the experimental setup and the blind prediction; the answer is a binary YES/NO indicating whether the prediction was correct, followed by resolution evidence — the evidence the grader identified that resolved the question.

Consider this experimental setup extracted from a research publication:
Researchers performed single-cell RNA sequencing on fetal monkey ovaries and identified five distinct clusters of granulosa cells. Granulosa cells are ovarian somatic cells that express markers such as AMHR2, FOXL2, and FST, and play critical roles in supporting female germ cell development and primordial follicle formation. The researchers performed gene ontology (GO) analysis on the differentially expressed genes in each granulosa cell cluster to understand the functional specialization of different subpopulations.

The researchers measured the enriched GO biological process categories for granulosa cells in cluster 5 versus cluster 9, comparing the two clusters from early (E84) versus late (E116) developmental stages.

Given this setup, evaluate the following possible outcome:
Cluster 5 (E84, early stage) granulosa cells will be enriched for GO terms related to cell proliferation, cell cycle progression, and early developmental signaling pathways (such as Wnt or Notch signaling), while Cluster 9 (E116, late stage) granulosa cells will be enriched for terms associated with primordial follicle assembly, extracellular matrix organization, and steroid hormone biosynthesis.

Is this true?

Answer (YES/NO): NO